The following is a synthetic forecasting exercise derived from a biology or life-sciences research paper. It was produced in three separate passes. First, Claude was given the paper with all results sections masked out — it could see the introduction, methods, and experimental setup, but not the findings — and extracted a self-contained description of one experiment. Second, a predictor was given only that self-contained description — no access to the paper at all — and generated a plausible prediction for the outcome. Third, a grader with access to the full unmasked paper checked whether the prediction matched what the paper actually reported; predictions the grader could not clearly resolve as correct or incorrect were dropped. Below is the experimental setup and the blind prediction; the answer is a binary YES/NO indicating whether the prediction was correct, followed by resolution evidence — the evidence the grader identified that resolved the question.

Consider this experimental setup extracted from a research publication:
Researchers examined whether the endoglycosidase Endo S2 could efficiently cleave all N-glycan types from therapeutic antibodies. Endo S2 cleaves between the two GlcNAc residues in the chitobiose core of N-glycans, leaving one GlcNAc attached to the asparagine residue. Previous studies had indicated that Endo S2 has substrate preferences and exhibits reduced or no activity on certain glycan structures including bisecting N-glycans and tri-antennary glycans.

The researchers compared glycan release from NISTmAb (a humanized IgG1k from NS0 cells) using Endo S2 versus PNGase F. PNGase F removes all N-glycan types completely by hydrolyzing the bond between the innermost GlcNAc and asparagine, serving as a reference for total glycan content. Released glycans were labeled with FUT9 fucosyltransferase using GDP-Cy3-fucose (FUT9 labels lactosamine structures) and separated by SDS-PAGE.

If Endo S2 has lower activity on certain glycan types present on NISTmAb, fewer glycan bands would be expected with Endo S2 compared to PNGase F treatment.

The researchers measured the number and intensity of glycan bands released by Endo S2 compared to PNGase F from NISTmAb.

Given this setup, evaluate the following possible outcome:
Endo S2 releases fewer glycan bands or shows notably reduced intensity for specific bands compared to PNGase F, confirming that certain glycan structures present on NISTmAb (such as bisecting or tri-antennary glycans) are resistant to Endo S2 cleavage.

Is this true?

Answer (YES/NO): YES